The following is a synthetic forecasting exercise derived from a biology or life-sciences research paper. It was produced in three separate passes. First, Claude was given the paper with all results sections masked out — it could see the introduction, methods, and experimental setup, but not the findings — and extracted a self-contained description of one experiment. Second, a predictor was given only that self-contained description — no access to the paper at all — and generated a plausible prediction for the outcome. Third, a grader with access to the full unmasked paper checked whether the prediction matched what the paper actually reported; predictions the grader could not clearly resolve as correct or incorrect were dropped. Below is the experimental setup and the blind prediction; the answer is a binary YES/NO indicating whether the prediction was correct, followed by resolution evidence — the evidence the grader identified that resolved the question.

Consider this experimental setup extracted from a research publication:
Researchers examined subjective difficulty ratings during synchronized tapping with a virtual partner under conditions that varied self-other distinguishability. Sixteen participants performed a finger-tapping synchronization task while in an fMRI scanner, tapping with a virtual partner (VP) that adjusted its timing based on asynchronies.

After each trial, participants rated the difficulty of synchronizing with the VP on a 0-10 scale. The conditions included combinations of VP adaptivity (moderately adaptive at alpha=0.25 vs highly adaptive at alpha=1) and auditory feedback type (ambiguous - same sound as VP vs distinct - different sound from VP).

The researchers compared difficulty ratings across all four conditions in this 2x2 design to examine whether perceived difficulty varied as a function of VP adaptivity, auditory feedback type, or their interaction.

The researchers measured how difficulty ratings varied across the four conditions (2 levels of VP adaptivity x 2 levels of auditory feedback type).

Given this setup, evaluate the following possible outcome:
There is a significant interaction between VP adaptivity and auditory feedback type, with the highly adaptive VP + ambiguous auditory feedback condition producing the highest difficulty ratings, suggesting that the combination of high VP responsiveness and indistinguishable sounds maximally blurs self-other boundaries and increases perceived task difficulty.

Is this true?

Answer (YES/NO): NO